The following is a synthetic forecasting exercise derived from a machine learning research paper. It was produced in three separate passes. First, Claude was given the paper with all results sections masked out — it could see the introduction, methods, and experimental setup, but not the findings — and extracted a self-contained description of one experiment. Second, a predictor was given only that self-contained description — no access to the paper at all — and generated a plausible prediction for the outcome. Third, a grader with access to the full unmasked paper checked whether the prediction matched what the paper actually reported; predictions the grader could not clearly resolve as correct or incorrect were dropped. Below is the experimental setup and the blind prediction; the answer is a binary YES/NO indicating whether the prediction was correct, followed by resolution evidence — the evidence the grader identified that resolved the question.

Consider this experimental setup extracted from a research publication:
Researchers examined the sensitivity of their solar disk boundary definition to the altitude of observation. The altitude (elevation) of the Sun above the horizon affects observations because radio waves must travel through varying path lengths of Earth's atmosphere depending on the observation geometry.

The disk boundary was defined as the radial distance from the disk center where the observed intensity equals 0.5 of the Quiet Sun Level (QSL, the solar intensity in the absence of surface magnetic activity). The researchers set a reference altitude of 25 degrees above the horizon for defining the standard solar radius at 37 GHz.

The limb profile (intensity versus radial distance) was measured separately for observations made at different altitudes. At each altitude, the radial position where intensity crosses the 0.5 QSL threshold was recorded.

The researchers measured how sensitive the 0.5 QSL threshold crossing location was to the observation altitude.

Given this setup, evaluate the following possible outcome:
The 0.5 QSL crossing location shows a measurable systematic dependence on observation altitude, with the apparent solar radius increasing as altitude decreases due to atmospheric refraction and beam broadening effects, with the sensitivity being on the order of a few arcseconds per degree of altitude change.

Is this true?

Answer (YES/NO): NO